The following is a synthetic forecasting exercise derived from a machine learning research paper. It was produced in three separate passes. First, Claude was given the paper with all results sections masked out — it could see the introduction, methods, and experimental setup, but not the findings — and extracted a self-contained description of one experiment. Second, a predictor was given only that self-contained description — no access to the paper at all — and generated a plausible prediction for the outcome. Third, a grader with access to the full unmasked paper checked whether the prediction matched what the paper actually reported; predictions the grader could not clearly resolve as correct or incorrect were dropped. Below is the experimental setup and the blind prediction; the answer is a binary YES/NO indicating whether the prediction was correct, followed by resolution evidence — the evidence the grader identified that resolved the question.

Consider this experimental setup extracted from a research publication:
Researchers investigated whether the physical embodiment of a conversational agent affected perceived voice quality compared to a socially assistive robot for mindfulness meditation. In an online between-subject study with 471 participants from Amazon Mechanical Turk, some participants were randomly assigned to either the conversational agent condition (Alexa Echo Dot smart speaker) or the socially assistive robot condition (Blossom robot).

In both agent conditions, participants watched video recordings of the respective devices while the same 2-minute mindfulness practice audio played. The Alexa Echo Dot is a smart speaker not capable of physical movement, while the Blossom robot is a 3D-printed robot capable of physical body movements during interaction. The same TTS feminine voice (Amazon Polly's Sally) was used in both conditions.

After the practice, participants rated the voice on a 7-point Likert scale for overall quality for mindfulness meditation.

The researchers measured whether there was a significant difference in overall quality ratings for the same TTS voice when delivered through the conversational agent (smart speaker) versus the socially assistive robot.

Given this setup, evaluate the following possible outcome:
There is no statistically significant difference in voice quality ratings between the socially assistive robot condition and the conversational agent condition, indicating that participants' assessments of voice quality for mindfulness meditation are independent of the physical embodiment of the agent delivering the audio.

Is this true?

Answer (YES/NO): NO